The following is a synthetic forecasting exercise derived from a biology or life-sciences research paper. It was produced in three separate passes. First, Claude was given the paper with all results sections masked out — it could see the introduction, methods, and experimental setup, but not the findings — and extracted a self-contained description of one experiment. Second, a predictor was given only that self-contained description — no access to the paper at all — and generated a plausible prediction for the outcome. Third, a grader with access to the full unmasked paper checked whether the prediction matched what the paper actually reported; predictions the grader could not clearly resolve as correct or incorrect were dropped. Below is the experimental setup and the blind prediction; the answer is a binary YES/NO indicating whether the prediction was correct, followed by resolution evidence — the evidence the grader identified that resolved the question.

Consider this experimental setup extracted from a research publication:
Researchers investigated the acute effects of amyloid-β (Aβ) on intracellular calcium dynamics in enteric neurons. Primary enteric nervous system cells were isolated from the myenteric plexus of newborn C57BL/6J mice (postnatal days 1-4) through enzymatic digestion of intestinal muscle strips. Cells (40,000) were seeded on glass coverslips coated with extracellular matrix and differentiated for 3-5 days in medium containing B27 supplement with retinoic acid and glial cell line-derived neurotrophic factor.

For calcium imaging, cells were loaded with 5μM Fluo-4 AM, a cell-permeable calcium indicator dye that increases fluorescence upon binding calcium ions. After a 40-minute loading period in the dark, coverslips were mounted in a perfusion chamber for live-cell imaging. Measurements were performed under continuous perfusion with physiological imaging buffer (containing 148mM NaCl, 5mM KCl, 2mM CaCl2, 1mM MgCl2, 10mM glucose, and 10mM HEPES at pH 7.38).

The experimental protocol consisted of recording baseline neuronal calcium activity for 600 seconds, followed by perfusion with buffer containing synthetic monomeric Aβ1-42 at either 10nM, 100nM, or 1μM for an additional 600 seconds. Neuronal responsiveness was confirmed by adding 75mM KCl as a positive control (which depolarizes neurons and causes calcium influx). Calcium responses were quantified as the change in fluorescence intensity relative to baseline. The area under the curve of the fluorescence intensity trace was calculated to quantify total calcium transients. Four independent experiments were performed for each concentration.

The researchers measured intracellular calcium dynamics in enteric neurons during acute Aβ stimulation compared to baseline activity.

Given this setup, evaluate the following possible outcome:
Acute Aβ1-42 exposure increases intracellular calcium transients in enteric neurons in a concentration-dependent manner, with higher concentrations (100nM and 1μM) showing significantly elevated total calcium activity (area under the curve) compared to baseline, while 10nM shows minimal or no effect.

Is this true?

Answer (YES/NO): NO